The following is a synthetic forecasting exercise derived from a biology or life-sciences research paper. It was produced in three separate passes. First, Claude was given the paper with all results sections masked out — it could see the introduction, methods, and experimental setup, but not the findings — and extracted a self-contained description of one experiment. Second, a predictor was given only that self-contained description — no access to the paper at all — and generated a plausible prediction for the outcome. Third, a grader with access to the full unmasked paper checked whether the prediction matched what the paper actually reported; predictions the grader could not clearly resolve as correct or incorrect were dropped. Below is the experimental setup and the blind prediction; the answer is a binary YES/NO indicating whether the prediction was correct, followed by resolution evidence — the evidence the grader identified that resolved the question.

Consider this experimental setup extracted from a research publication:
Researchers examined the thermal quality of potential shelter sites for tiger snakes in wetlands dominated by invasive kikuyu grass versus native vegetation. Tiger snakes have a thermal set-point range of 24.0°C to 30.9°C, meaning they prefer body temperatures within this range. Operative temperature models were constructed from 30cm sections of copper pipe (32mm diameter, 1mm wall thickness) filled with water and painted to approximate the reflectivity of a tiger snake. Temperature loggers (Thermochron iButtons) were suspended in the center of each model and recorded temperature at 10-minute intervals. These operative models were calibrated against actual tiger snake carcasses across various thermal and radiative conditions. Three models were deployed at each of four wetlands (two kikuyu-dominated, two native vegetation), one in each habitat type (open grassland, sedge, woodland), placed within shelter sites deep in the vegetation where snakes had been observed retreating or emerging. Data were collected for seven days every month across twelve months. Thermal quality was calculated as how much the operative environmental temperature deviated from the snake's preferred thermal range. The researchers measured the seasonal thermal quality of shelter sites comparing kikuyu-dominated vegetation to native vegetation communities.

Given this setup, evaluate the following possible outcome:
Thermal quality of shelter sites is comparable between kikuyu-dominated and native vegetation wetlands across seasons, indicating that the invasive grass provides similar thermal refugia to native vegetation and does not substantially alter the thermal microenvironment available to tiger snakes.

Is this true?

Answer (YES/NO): YES